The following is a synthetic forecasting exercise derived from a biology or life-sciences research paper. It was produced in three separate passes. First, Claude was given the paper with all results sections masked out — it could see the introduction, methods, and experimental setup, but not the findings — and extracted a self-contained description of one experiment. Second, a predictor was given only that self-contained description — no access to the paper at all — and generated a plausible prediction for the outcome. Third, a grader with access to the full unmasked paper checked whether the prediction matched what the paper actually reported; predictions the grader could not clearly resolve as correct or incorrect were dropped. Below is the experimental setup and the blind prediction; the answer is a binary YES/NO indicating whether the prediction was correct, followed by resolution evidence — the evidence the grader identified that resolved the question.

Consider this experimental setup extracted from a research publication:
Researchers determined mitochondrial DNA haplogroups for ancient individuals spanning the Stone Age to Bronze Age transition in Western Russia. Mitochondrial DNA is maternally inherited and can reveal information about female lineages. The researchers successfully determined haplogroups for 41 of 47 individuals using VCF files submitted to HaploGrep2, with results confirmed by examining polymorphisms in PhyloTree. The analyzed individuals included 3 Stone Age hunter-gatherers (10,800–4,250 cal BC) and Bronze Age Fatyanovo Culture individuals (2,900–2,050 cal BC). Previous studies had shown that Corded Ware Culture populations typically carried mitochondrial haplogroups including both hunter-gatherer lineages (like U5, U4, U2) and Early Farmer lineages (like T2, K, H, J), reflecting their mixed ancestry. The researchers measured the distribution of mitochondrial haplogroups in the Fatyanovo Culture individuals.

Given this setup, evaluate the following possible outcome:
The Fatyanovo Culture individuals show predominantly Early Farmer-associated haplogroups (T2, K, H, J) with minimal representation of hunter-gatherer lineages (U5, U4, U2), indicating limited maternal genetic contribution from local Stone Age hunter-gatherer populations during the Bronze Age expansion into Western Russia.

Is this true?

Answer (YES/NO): NO